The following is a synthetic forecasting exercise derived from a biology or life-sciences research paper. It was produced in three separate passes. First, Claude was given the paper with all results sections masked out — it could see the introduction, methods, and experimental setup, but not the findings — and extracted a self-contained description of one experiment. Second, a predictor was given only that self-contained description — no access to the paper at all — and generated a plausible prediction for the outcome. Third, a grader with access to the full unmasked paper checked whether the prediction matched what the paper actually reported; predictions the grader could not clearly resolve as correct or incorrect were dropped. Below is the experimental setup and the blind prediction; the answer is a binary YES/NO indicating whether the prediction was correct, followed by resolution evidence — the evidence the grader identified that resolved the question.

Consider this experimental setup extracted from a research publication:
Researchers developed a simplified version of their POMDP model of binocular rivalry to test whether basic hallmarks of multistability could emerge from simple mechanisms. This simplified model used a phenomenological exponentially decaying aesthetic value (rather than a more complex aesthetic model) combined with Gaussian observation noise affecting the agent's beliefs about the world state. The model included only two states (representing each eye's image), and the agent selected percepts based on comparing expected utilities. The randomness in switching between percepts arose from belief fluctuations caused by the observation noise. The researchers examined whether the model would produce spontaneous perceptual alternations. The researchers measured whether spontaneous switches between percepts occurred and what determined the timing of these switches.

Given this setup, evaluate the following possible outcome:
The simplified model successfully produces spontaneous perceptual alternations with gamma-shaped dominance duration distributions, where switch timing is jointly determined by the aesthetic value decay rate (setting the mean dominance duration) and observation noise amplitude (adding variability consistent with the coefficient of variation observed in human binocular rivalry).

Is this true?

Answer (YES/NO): YES